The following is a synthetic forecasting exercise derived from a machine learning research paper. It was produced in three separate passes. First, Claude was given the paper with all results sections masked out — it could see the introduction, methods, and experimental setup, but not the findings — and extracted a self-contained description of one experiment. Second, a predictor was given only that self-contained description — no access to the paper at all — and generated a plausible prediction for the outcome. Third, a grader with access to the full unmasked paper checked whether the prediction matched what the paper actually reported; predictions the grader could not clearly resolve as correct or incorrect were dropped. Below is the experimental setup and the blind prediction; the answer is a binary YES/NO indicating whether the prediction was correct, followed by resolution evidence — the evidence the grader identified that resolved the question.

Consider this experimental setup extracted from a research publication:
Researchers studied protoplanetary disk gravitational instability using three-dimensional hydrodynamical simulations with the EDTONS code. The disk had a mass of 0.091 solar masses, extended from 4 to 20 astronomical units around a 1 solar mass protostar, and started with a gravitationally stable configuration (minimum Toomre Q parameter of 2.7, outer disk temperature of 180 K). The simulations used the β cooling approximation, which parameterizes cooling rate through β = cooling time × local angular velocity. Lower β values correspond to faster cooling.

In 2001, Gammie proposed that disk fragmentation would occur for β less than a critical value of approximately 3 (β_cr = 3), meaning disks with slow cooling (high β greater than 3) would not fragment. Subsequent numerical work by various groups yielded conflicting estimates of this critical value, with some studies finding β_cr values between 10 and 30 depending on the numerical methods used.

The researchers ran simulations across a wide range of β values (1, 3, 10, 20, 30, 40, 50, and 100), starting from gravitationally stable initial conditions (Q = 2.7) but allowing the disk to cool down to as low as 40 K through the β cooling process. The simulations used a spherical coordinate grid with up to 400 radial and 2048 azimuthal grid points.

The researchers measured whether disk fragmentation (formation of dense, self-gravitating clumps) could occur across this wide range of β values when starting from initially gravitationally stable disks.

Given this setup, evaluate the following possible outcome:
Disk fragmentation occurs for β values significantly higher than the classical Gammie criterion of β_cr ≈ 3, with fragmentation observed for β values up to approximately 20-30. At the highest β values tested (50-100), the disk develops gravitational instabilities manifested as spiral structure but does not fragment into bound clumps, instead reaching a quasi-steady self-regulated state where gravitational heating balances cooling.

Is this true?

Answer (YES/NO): NO